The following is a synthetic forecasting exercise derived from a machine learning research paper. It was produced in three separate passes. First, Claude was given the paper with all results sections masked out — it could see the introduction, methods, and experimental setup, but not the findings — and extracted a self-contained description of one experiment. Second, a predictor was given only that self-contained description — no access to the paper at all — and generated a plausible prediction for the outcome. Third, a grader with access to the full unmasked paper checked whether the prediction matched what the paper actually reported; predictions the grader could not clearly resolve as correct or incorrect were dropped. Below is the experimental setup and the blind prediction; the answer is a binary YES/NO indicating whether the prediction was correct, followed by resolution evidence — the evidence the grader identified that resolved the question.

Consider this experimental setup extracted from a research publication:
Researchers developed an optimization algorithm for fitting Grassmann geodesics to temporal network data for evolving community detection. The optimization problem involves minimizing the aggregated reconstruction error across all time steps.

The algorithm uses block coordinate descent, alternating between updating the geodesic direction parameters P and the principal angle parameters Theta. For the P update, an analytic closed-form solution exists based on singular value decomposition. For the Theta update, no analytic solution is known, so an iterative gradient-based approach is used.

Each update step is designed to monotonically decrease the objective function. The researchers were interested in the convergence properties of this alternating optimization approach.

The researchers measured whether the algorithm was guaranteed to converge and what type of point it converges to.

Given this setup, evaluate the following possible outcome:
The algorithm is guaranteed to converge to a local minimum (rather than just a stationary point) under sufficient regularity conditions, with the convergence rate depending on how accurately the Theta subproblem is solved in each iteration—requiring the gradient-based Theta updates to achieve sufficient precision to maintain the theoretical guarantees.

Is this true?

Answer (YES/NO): NO